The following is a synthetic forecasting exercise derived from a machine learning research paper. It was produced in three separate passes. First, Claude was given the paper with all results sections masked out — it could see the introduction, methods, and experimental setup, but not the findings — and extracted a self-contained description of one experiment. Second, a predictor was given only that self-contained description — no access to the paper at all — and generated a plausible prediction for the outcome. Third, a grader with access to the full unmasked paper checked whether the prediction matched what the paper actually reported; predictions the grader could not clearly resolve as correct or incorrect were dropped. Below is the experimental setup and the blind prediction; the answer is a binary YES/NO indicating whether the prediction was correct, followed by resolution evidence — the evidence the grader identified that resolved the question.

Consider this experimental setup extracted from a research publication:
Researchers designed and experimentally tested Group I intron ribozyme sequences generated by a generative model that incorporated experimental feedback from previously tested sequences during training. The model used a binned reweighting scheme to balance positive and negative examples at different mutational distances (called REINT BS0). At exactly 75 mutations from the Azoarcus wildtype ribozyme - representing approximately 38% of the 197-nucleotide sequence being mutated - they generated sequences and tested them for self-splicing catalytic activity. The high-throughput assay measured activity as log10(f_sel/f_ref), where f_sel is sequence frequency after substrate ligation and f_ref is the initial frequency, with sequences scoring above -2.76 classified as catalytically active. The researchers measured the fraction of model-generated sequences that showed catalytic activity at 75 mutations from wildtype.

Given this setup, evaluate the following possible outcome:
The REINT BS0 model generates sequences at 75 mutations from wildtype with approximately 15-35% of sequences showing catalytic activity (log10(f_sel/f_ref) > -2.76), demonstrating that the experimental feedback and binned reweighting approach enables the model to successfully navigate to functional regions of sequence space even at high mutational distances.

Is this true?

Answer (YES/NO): NO